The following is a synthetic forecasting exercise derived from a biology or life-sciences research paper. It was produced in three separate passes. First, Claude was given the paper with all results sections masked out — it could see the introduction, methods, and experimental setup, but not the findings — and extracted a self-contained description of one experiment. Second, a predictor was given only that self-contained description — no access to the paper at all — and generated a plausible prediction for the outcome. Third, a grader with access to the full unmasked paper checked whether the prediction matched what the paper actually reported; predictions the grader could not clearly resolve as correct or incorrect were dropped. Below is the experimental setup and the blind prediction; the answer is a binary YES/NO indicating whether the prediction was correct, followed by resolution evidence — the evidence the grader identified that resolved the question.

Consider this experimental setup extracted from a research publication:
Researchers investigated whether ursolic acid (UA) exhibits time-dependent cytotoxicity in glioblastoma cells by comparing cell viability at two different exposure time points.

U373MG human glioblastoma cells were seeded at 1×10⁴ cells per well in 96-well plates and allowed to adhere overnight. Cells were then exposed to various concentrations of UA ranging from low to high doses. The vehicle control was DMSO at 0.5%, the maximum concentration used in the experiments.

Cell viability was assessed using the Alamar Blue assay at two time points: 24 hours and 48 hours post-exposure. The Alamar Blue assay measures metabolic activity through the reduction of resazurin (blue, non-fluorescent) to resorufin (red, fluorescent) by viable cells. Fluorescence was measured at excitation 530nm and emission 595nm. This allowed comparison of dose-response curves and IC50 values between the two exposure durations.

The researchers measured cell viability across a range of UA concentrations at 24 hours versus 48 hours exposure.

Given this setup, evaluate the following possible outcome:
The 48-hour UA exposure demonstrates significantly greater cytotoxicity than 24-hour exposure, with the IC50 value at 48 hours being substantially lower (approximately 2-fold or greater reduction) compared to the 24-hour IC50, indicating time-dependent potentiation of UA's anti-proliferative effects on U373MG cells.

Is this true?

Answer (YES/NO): NO